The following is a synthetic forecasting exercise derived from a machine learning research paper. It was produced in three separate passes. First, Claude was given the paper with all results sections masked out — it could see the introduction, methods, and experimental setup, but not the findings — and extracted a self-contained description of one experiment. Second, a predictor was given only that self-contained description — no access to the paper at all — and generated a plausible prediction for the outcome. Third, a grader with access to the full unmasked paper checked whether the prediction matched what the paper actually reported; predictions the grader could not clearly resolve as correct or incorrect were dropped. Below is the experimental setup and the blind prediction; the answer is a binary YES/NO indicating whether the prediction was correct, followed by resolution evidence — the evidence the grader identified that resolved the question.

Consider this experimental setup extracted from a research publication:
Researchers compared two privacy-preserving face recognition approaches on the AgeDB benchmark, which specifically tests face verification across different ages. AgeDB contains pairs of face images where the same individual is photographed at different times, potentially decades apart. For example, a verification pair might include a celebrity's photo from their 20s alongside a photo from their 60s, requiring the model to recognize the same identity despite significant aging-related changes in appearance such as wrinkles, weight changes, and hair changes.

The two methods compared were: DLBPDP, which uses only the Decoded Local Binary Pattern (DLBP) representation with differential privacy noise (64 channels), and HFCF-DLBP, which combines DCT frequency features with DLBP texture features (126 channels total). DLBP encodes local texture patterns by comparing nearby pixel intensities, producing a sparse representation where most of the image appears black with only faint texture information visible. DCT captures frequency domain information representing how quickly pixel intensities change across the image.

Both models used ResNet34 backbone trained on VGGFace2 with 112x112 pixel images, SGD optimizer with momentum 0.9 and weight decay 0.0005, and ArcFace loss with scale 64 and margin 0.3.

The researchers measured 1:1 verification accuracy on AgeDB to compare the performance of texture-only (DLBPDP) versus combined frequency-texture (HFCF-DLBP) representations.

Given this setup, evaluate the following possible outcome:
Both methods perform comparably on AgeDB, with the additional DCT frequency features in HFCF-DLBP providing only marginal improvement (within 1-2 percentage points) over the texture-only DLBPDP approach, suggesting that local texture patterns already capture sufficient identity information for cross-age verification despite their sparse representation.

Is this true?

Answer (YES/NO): YES